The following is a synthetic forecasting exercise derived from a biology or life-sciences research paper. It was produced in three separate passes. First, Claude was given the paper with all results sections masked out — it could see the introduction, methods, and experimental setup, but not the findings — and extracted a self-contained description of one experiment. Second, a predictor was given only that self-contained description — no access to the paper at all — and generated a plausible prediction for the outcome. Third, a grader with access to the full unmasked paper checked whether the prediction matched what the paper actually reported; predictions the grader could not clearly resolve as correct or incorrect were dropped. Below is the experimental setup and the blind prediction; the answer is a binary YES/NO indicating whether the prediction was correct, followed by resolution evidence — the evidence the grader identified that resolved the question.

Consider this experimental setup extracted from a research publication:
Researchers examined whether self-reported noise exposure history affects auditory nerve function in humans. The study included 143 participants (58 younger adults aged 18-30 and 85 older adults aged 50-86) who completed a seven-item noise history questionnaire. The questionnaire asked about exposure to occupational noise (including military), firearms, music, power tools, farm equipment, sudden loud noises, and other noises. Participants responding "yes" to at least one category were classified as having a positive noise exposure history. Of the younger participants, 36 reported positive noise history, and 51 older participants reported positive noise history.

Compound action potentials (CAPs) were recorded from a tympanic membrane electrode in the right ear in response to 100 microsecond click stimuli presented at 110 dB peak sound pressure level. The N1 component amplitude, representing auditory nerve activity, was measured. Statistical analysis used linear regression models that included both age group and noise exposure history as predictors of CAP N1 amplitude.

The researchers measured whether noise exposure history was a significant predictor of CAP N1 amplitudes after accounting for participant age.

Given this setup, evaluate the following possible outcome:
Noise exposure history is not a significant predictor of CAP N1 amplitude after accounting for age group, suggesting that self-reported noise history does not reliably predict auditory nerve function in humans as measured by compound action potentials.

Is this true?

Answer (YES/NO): YES